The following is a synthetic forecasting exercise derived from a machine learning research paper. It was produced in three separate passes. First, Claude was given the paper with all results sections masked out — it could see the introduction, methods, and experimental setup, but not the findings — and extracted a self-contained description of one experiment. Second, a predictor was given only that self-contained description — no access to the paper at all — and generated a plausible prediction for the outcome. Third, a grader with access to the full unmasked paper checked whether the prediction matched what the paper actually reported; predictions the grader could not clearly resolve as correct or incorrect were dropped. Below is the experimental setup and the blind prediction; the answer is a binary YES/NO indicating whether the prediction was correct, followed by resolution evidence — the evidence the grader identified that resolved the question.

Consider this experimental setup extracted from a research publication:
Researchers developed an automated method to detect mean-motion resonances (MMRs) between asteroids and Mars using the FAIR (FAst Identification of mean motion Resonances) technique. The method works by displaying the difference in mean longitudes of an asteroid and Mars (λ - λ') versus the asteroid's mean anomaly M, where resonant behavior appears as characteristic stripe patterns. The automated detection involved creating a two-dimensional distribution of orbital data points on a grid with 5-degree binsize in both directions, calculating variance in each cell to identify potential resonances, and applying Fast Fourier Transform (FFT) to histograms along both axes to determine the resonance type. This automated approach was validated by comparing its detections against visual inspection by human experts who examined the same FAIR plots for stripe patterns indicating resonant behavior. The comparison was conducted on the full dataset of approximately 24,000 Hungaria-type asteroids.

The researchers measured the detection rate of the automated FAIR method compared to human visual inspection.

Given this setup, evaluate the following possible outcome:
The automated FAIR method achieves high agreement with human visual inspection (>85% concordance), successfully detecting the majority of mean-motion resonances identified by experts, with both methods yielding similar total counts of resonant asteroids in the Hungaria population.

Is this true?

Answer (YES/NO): YES